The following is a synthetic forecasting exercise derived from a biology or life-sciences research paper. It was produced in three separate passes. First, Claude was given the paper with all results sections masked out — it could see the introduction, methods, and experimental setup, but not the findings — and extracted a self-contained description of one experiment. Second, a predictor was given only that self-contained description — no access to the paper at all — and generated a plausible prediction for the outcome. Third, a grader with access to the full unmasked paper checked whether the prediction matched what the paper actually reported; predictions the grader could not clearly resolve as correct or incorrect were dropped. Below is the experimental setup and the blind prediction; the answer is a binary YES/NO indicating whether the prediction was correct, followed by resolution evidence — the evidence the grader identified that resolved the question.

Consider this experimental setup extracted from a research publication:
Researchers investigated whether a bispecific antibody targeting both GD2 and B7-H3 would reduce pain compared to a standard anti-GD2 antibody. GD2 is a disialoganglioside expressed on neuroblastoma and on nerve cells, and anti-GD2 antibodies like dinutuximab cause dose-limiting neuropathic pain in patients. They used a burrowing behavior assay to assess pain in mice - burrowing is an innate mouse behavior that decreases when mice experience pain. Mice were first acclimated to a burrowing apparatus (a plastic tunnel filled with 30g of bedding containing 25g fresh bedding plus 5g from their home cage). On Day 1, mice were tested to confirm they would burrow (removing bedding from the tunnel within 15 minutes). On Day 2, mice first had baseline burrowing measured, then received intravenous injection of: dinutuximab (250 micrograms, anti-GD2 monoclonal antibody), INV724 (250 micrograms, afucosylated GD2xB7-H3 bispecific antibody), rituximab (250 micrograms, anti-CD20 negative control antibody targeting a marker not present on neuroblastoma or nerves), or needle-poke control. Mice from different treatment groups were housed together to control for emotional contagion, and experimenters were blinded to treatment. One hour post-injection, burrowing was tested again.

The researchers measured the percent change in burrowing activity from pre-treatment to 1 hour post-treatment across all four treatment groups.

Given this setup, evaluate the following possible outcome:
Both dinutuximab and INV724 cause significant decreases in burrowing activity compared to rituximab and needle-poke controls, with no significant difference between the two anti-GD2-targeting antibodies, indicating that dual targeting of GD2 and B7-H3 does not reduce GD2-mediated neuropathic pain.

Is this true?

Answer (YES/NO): NO